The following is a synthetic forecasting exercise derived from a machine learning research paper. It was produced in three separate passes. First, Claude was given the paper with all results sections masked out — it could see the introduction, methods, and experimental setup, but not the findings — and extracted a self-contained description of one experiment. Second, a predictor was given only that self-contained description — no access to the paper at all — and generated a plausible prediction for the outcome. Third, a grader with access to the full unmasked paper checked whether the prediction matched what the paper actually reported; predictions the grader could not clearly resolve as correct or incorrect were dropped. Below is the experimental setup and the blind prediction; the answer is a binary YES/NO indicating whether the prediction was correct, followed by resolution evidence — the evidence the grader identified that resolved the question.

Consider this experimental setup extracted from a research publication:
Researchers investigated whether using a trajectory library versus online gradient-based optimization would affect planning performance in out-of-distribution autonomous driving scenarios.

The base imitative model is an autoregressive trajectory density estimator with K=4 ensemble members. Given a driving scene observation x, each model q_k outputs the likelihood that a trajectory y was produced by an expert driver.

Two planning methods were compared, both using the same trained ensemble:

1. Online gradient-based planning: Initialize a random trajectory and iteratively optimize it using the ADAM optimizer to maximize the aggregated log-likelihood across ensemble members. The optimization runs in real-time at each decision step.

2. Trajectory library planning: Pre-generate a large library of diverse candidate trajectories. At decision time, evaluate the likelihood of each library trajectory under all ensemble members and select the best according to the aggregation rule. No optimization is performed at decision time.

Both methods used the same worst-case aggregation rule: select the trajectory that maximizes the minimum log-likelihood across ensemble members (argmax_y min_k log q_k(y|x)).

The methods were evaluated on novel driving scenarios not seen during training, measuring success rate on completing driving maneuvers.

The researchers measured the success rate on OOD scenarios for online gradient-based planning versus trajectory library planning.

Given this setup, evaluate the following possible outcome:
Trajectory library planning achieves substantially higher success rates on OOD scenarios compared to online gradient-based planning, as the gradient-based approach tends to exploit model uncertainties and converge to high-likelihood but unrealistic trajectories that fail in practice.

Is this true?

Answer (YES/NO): NO